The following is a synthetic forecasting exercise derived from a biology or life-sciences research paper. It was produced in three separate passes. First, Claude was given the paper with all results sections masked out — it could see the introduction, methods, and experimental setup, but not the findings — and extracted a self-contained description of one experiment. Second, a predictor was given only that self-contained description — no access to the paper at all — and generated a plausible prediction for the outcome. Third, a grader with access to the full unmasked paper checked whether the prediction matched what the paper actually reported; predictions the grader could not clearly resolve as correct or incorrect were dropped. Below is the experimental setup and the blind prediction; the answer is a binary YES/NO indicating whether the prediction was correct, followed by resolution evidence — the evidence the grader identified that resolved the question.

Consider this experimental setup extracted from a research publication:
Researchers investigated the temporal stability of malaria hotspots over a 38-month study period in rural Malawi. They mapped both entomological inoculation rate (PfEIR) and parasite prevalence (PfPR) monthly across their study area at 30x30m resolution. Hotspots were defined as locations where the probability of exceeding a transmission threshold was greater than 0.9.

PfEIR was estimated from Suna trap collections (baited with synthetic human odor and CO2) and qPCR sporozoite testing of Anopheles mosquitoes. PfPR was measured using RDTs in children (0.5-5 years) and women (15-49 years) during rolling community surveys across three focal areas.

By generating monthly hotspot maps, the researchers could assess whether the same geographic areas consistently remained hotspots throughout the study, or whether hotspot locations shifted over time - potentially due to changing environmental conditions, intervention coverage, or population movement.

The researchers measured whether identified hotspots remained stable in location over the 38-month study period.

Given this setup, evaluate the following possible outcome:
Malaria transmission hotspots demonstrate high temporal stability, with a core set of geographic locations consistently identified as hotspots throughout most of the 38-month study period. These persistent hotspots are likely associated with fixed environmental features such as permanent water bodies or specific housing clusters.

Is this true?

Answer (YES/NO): NO